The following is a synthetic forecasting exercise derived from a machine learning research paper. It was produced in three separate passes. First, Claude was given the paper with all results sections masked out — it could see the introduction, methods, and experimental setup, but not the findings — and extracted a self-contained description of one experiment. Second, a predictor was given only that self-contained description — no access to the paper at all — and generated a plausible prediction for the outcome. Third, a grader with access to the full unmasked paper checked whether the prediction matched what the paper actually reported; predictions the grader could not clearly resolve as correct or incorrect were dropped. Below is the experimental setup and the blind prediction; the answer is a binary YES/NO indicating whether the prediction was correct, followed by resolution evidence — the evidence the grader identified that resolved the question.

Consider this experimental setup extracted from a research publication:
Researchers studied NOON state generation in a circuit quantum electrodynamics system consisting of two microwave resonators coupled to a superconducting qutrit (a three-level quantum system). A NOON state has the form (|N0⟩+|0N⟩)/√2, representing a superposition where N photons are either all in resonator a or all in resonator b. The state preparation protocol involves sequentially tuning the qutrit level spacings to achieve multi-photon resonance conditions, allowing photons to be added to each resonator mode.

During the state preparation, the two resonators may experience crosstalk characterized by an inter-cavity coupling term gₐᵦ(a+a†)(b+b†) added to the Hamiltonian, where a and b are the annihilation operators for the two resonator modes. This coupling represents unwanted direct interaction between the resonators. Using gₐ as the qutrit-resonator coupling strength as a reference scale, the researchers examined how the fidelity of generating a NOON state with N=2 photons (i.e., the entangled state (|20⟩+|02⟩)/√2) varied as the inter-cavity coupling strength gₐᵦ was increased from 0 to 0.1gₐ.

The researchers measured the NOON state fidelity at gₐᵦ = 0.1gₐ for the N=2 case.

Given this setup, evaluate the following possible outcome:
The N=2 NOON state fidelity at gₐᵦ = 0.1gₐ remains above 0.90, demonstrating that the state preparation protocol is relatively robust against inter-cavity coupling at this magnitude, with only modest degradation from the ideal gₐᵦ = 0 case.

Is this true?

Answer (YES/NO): YES